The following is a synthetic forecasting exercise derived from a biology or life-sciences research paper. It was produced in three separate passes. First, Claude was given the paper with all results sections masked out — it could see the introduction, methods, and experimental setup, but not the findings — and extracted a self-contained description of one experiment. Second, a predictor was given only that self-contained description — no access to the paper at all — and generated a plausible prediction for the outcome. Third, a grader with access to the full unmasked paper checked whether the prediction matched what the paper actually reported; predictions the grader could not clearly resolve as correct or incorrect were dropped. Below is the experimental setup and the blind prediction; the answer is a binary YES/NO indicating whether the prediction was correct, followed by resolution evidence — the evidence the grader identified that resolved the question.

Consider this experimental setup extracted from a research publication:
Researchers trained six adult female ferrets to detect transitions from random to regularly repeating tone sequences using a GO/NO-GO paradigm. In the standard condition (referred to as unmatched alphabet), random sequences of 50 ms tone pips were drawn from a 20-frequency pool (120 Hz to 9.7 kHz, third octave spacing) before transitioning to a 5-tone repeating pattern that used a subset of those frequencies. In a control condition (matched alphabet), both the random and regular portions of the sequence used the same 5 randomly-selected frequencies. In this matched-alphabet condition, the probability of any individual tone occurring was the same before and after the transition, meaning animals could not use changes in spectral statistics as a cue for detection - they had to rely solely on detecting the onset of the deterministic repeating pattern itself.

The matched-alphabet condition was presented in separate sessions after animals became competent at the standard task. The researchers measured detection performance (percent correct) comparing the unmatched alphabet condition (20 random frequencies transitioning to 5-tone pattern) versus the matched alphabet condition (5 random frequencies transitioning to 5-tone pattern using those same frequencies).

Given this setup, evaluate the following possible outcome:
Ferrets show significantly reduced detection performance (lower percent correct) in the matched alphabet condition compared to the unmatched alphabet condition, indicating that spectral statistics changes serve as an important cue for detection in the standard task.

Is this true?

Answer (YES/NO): YES